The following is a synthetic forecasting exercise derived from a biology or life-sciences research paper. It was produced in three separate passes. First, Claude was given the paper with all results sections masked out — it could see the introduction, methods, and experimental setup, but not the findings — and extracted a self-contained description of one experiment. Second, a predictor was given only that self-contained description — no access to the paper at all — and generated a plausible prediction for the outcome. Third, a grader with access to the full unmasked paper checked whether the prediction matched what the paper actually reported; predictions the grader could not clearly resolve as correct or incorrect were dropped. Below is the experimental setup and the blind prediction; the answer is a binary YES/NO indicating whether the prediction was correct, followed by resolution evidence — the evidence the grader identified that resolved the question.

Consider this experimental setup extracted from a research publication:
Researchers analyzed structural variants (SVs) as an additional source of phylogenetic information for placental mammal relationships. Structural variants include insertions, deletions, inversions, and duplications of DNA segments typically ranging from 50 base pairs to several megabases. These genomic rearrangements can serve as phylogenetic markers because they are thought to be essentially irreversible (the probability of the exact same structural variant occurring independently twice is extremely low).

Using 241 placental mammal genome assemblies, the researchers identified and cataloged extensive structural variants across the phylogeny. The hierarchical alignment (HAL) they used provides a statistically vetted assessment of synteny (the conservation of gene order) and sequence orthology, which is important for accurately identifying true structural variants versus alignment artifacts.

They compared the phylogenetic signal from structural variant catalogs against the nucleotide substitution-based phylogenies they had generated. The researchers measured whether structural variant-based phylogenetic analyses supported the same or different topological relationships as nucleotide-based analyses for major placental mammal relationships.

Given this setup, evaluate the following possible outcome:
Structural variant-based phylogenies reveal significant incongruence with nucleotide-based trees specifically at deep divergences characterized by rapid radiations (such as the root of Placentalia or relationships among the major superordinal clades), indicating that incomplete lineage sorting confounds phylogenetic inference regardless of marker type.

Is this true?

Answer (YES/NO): NO